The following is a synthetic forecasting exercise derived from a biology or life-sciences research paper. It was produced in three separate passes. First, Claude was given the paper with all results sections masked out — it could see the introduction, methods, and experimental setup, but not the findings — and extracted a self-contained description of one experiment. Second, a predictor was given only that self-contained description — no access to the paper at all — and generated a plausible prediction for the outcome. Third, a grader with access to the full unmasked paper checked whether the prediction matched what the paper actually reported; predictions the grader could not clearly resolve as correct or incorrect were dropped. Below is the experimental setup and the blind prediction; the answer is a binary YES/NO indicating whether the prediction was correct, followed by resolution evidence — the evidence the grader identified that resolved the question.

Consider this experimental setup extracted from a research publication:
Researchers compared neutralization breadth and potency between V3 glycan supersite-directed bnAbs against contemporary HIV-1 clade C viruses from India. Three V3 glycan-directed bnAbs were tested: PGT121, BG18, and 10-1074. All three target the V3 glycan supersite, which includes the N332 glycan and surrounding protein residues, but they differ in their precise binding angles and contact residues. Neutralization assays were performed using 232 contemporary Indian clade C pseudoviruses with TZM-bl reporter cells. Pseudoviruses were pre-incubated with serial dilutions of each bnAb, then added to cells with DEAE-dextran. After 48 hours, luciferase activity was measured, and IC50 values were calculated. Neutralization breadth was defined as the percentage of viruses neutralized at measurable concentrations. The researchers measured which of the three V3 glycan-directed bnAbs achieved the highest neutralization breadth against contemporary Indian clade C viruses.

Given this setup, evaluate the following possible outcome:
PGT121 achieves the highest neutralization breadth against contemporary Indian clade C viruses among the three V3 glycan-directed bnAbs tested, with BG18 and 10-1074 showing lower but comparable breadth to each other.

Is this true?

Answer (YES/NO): NO